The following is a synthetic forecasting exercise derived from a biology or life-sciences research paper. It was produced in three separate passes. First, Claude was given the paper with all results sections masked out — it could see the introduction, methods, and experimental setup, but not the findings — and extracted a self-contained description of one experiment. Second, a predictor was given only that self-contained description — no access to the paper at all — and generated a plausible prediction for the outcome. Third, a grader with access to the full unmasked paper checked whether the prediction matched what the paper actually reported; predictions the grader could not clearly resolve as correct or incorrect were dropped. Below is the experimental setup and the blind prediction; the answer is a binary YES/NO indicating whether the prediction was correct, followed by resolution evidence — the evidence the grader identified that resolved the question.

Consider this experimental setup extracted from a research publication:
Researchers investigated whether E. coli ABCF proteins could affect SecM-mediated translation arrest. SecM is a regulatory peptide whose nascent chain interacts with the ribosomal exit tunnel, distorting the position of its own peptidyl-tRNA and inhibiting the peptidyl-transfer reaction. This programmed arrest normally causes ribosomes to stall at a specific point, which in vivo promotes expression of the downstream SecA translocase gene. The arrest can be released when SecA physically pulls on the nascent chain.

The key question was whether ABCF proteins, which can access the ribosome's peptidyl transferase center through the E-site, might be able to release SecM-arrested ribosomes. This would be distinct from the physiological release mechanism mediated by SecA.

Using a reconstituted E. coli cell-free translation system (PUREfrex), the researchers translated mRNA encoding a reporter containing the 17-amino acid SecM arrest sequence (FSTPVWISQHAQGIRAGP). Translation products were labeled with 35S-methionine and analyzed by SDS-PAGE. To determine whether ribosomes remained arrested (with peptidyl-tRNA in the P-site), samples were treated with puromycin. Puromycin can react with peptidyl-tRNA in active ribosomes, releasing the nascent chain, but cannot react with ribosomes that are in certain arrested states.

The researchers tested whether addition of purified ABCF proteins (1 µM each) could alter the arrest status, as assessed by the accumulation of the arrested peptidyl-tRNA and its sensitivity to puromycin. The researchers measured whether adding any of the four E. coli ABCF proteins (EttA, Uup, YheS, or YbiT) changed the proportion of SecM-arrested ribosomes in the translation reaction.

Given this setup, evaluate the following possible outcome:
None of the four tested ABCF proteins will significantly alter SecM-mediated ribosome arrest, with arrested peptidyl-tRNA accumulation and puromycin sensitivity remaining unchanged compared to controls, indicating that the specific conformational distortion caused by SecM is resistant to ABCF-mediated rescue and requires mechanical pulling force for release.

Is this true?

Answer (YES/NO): NO